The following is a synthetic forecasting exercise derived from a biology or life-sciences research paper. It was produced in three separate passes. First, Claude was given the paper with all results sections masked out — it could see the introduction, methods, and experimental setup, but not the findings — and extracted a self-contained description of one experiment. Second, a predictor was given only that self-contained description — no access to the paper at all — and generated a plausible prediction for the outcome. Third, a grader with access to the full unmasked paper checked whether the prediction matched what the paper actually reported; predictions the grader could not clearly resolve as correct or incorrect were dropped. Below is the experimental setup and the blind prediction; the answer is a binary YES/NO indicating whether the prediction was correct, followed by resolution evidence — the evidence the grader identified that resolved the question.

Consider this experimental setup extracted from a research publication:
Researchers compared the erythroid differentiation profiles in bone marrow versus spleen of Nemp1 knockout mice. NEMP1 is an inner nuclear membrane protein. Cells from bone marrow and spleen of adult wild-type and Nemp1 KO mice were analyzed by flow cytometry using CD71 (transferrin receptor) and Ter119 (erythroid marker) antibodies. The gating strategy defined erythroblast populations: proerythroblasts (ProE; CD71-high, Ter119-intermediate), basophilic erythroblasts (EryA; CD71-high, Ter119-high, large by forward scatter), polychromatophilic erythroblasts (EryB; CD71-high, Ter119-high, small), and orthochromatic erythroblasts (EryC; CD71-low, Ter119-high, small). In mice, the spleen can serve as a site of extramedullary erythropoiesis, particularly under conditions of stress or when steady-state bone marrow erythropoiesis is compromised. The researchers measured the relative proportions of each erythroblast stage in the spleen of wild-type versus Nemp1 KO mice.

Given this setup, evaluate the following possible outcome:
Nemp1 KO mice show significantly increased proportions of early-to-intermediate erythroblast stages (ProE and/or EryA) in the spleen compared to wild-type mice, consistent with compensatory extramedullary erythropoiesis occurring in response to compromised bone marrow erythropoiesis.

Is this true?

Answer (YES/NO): YES